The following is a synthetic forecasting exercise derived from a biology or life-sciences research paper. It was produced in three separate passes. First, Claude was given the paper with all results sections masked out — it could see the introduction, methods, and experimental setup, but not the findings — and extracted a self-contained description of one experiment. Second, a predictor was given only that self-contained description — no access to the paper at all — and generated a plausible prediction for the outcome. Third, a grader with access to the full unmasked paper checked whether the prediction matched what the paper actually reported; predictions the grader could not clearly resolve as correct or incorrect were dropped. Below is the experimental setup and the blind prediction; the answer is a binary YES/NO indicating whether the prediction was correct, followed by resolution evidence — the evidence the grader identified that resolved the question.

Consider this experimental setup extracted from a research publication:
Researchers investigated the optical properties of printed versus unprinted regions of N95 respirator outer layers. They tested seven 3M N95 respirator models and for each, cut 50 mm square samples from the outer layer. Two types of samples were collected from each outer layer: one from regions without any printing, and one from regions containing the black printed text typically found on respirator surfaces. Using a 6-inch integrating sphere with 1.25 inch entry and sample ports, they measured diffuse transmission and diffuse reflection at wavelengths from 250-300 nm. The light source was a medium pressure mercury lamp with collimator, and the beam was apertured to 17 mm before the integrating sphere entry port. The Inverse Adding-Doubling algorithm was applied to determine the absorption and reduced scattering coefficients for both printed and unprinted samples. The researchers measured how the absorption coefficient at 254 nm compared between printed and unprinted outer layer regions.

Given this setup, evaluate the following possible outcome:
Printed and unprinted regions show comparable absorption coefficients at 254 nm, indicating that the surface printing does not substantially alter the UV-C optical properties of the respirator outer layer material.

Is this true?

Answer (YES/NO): YES